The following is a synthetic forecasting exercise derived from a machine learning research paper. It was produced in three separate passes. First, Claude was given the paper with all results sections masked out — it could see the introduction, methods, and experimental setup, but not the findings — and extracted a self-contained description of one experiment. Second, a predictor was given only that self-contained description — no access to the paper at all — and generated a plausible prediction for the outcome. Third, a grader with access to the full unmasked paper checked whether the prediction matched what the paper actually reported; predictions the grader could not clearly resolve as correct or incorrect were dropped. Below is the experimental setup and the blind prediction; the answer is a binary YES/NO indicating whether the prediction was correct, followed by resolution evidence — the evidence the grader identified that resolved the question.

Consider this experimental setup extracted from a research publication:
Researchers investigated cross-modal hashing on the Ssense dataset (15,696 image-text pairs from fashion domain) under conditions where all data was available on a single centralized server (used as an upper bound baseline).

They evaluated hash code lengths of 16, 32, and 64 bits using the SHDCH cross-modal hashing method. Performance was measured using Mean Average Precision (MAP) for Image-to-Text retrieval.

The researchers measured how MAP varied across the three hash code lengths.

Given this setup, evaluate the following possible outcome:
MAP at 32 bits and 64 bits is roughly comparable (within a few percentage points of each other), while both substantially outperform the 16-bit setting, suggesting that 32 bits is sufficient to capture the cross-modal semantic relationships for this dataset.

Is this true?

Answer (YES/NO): NO